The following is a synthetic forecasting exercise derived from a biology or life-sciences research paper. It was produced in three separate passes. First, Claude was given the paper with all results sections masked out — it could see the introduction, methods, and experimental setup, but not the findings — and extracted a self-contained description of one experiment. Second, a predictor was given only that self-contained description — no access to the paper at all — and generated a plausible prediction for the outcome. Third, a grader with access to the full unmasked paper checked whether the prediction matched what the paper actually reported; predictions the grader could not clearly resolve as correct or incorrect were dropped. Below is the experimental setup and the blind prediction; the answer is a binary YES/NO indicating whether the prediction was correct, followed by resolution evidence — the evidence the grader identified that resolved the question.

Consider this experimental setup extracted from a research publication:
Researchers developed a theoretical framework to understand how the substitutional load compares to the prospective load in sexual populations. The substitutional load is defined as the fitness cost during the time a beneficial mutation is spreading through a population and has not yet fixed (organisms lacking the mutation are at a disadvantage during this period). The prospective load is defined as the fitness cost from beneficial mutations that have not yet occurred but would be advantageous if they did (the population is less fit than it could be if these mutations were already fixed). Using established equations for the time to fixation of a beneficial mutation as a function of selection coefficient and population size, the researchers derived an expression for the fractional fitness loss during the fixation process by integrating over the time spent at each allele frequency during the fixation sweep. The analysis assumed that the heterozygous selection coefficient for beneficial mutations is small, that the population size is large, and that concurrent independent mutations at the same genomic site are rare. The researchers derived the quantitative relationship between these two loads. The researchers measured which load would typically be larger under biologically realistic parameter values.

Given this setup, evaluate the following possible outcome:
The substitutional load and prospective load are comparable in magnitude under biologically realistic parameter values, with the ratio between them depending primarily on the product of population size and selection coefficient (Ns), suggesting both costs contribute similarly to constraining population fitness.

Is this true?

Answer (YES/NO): NO